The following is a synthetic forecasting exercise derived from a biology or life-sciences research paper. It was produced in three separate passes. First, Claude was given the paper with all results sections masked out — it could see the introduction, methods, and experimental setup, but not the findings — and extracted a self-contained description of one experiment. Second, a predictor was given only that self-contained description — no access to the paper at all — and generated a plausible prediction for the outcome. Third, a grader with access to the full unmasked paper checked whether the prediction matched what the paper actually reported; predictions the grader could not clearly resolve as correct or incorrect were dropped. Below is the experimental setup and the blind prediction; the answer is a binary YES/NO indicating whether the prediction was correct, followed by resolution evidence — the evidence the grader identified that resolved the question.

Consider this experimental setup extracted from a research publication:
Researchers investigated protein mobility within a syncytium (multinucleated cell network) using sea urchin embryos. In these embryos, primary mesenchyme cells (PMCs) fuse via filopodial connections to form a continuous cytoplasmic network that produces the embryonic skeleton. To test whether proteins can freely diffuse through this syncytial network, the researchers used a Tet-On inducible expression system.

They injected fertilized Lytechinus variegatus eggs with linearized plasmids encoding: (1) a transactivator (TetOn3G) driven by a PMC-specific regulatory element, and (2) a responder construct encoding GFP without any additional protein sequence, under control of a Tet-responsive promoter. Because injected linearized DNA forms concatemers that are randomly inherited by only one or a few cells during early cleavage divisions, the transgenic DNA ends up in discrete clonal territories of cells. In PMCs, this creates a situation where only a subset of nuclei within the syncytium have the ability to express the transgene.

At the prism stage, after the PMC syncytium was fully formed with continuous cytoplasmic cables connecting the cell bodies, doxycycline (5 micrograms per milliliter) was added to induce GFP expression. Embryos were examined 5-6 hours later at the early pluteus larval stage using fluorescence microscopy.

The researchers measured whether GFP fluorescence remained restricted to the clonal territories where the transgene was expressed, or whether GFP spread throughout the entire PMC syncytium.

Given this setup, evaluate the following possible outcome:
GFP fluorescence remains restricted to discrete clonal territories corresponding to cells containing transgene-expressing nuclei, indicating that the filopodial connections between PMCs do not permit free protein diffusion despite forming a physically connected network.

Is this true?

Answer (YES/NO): NO